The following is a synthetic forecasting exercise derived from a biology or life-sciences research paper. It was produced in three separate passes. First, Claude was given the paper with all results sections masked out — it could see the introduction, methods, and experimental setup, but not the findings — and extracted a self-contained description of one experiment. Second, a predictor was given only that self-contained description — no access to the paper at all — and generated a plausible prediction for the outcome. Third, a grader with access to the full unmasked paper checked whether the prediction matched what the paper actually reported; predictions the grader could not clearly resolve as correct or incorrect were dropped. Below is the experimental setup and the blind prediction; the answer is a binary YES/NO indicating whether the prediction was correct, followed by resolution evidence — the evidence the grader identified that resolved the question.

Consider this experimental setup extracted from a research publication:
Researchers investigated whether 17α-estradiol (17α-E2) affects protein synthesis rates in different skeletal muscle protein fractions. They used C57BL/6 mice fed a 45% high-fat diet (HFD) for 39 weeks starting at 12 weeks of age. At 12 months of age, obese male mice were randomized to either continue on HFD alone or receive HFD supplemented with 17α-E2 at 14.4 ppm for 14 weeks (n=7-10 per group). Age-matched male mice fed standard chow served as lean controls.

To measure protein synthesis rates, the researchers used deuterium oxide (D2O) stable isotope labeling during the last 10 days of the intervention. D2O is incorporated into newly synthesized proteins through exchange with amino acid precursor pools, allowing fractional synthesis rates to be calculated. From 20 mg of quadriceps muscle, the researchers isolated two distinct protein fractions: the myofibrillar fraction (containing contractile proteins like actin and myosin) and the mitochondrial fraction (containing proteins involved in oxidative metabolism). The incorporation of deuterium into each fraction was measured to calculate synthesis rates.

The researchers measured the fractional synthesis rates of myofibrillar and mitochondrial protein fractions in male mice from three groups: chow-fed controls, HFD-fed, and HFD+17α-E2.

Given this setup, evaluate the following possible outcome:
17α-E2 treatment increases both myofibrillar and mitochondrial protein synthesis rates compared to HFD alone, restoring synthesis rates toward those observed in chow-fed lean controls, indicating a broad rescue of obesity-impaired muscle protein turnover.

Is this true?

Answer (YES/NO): NO